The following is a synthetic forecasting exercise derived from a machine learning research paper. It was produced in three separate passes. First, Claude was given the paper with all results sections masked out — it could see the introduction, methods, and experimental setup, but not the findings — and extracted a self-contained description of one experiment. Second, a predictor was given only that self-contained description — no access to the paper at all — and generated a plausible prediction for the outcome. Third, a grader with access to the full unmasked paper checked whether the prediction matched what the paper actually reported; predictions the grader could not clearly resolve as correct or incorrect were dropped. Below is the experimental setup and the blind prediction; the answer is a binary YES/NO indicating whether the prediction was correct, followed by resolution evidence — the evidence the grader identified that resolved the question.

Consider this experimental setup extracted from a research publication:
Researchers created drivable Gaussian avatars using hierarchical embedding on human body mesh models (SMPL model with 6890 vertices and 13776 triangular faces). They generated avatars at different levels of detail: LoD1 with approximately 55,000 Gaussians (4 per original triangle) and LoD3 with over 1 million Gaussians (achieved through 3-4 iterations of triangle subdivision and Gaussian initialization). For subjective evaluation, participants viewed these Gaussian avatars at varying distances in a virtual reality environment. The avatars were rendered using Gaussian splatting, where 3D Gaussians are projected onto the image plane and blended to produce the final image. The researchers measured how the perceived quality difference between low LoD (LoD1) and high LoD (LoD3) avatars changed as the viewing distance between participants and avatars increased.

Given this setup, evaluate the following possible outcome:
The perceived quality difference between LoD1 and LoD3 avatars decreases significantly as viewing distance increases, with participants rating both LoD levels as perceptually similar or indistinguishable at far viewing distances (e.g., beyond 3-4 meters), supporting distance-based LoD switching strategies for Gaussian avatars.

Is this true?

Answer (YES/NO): NO